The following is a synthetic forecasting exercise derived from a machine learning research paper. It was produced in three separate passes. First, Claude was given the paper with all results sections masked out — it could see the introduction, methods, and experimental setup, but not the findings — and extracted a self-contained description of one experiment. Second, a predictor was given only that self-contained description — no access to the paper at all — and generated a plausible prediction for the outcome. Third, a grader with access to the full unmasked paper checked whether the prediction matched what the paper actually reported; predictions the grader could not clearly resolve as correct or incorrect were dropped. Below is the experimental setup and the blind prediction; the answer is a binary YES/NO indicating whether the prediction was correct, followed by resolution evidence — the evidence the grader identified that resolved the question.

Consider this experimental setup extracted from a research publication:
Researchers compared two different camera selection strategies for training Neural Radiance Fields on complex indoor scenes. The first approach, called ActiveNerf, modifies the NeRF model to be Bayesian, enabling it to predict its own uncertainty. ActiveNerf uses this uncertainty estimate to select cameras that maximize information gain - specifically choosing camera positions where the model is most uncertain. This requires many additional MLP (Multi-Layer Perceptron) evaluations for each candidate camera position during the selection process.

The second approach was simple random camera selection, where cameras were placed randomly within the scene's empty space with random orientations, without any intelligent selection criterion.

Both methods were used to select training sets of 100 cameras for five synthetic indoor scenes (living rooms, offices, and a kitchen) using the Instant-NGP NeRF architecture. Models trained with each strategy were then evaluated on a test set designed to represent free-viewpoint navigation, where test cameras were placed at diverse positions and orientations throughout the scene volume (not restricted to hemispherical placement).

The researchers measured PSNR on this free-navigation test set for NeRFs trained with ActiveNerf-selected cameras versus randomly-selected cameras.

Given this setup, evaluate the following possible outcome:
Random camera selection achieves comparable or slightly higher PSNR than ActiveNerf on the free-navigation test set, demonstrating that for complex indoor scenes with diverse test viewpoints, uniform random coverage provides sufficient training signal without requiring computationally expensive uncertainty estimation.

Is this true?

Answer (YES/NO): YES